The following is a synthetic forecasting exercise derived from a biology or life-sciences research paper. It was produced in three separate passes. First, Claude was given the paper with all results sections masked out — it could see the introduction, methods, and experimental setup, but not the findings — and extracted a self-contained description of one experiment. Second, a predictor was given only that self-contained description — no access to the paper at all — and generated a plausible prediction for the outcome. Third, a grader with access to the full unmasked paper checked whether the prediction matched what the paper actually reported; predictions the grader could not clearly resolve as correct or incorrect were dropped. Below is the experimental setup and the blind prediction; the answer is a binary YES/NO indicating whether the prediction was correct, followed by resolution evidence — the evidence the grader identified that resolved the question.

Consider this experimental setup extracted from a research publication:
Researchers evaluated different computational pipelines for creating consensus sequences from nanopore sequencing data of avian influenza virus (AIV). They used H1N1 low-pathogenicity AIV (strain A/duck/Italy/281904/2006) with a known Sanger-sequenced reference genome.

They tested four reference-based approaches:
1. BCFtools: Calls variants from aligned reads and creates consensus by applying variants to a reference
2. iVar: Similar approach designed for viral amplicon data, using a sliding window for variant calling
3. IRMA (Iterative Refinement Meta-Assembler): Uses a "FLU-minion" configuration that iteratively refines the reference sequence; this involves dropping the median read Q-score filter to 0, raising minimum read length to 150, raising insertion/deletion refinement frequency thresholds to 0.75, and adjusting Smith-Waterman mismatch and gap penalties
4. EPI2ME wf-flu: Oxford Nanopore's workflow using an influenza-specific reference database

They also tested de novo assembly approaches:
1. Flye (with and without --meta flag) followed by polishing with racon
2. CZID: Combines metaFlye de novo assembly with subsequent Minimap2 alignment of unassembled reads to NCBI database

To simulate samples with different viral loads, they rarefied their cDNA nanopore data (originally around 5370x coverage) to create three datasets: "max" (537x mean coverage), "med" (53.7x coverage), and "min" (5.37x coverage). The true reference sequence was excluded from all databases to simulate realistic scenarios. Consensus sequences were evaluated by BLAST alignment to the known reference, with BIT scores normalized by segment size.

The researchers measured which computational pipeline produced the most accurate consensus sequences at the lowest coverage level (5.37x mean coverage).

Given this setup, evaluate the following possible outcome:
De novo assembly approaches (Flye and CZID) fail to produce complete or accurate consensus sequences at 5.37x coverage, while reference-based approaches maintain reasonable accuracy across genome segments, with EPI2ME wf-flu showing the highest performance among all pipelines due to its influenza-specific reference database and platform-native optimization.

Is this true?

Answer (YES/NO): NO